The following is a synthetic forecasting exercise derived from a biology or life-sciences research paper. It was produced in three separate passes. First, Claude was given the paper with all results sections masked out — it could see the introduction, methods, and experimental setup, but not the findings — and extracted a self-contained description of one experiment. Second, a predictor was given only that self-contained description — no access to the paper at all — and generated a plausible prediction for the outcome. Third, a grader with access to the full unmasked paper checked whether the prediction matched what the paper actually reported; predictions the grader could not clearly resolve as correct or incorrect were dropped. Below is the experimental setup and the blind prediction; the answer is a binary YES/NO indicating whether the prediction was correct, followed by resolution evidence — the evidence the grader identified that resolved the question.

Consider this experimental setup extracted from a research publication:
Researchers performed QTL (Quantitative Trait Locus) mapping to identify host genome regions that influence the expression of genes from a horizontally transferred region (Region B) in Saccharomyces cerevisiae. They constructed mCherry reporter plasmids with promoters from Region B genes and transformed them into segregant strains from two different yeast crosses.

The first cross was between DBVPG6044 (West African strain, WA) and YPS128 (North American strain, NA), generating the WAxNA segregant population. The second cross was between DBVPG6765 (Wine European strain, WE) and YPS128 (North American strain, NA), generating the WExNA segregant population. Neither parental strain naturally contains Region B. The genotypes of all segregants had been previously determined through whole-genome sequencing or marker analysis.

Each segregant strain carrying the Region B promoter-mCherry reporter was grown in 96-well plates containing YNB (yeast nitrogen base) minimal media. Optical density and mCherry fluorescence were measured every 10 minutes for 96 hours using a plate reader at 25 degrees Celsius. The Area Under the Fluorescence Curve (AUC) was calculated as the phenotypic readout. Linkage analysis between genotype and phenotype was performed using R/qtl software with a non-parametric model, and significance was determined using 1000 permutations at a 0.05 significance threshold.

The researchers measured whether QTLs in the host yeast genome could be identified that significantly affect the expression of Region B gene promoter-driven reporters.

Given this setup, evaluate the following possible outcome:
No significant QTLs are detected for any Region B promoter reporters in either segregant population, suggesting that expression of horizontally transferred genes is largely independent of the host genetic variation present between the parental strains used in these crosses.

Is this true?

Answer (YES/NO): NO